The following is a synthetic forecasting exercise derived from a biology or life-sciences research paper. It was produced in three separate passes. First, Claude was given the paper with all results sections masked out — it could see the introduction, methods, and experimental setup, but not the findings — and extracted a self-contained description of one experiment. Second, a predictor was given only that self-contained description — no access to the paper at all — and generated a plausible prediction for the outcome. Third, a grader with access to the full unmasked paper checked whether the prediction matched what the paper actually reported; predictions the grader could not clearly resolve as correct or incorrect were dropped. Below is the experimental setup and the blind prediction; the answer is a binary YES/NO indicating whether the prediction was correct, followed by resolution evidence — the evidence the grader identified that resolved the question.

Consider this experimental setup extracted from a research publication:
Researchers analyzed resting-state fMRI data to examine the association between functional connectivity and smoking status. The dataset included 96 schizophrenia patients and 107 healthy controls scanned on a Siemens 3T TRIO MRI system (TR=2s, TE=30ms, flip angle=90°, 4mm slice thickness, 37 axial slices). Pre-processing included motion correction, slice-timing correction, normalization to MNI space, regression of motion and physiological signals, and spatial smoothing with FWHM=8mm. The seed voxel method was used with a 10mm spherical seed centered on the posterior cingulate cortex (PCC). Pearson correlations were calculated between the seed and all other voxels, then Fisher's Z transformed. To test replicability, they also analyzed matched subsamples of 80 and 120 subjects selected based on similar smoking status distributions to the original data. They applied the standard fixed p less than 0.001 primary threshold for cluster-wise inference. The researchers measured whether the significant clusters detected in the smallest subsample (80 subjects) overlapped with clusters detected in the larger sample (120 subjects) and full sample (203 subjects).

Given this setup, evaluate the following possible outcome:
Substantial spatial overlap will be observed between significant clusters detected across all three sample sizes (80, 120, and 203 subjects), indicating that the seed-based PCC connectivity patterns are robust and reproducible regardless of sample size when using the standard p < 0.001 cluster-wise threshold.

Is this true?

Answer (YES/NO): NO